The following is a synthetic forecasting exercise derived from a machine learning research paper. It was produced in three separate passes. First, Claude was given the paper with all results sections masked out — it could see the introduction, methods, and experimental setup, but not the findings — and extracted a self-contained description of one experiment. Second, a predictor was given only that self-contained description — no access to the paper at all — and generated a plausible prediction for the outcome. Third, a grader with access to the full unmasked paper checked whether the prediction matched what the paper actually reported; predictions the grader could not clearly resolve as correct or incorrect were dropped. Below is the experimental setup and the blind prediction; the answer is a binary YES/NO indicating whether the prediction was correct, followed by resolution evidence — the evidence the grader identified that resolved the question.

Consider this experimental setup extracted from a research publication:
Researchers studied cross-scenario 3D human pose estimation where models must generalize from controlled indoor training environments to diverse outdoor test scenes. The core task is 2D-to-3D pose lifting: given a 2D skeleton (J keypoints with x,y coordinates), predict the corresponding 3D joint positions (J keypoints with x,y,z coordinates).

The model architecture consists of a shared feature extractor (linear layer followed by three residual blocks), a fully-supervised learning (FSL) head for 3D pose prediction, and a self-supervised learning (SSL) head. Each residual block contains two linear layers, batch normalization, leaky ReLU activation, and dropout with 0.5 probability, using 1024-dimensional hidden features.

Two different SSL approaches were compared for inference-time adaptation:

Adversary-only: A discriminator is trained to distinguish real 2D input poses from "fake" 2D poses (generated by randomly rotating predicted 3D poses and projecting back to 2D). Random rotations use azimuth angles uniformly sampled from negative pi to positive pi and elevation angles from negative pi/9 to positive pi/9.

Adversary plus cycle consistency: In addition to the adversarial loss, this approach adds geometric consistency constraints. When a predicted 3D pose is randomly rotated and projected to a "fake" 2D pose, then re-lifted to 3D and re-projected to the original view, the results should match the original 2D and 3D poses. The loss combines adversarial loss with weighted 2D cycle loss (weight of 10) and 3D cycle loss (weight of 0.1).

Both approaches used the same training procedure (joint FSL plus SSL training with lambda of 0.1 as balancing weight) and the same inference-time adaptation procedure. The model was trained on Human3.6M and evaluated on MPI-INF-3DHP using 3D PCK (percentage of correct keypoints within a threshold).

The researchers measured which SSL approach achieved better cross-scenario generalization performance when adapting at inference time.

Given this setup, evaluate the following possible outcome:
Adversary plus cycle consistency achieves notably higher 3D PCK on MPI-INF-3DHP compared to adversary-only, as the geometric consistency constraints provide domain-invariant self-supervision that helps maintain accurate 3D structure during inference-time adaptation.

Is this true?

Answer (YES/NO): NO